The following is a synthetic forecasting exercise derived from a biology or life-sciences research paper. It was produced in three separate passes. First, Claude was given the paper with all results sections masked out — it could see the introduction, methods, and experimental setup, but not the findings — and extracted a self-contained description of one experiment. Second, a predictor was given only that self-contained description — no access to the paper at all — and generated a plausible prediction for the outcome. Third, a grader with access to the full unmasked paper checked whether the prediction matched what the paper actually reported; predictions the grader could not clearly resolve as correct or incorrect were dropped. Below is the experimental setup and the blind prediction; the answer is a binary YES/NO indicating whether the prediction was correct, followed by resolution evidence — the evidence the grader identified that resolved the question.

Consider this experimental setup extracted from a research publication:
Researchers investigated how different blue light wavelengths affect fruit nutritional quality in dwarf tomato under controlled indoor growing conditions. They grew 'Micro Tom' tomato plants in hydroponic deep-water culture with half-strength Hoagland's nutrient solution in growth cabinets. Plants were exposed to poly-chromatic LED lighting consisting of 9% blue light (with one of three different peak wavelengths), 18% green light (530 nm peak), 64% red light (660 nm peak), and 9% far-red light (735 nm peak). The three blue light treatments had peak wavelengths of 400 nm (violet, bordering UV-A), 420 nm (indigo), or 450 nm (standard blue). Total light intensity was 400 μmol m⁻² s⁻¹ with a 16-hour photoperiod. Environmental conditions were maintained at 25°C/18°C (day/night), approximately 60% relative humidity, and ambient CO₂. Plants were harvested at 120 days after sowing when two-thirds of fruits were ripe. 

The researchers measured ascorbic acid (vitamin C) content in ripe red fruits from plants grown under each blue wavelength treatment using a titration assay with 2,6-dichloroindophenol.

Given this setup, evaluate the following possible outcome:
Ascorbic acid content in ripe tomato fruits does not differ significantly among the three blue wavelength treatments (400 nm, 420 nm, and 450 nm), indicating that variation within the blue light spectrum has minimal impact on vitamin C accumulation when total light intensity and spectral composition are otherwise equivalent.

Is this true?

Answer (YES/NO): NO